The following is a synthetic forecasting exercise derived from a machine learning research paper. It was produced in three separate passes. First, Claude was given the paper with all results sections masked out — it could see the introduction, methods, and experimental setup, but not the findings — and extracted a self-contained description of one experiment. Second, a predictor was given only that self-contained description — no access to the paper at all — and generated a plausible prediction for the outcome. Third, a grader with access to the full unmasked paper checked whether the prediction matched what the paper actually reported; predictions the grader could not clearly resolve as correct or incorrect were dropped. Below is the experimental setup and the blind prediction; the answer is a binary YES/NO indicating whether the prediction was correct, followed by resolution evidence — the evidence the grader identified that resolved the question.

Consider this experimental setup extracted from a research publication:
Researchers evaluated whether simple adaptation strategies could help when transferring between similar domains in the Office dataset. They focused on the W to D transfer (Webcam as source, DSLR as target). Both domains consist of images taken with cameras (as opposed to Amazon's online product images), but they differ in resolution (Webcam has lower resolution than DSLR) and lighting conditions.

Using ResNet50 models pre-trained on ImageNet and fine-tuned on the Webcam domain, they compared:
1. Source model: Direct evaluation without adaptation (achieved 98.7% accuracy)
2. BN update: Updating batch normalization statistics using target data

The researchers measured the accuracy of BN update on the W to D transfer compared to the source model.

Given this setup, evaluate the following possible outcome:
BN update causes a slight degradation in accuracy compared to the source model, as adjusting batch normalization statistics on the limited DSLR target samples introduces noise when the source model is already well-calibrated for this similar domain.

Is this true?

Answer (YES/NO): NO